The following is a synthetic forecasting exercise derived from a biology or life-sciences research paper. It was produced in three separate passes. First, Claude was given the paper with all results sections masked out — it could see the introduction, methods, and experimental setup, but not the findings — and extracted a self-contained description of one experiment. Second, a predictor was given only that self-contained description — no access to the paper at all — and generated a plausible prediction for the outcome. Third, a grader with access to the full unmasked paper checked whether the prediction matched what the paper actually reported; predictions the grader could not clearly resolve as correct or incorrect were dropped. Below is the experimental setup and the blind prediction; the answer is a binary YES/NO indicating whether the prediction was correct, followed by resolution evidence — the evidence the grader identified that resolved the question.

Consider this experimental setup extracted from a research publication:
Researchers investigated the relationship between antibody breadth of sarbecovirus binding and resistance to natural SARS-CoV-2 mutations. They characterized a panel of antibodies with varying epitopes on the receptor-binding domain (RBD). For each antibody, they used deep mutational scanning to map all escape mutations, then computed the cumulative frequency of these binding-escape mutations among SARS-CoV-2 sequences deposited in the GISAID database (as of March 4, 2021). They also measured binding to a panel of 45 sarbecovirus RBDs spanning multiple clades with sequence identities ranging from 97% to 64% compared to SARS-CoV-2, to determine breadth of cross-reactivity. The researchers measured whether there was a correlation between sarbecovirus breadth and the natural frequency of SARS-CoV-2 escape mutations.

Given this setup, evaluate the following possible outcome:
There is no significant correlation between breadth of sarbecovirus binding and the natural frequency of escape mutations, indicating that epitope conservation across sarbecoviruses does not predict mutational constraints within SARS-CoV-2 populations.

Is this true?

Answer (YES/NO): NO